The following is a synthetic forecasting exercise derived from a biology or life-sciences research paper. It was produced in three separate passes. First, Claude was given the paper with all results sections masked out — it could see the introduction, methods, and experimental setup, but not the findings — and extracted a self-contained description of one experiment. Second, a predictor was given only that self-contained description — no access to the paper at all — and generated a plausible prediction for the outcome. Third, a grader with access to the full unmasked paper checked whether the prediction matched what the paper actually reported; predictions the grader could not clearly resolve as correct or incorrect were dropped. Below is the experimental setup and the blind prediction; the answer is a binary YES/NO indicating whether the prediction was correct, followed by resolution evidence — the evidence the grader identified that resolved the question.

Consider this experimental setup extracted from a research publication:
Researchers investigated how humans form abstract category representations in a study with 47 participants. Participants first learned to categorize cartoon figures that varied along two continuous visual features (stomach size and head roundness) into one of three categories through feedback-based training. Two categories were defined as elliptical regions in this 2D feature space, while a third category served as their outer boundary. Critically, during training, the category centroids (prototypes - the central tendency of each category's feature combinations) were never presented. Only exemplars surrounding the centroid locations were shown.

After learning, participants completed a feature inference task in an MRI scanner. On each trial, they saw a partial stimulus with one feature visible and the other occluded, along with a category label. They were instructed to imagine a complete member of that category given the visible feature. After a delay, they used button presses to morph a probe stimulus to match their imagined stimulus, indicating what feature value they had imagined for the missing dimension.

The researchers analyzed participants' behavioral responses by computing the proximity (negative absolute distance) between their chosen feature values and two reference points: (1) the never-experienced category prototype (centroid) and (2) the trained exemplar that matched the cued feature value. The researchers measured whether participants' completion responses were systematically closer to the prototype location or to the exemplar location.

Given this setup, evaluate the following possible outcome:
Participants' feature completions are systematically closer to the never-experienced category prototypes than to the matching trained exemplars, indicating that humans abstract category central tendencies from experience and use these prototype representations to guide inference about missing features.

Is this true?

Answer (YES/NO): YES